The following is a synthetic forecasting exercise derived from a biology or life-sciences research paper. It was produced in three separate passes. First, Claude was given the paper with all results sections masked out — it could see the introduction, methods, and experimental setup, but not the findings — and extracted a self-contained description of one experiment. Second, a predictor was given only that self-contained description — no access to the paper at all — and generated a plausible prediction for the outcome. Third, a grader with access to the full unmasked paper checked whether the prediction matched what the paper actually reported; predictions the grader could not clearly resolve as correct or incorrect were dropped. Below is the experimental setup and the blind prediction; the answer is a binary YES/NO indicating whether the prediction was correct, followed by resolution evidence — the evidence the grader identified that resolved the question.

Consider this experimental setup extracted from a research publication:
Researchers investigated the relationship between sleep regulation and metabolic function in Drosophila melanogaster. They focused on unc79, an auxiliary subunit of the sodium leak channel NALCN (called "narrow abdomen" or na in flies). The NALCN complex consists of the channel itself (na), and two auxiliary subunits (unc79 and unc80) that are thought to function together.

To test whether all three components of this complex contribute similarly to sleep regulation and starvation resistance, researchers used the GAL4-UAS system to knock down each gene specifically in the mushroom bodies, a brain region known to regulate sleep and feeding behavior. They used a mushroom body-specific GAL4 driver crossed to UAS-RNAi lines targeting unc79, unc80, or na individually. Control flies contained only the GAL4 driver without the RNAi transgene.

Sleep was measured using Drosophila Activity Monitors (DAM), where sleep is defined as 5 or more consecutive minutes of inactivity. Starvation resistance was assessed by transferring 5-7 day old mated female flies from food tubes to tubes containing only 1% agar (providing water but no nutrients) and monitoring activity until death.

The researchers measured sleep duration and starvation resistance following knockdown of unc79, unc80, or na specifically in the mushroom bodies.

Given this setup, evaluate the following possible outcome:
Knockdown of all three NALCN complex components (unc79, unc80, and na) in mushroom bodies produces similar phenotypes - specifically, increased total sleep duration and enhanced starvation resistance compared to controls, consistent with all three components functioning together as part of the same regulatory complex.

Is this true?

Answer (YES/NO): NO